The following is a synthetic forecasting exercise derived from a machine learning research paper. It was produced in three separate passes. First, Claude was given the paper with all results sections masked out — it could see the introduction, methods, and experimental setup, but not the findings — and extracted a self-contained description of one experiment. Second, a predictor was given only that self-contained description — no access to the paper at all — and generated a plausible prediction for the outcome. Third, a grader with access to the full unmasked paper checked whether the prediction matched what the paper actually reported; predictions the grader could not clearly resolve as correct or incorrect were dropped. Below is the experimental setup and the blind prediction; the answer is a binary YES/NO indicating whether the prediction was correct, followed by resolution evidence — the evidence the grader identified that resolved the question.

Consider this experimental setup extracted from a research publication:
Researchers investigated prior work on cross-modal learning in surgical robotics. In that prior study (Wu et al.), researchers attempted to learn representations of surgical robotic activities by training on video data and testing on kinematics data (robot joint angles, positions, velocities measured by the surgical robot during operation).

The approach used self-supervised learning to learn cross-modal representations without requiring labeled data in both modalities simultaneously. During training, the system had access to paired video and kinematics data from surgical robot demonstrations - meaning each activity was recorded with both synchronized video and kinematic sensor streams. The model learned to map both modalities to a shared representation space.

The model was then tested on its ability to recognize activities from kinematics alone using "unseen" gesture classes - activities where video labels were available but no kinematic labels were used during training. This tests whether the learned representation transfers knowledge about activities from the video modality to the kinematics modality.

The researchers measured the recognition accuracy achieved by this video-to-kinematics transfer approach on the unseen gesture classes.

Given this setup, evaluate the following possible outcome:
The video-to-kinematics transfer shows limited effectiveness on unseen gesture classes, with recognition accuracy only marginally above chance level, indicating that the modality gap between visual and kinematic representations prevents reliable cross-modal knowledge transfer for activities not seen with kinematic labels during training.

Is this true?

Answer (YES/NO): NO